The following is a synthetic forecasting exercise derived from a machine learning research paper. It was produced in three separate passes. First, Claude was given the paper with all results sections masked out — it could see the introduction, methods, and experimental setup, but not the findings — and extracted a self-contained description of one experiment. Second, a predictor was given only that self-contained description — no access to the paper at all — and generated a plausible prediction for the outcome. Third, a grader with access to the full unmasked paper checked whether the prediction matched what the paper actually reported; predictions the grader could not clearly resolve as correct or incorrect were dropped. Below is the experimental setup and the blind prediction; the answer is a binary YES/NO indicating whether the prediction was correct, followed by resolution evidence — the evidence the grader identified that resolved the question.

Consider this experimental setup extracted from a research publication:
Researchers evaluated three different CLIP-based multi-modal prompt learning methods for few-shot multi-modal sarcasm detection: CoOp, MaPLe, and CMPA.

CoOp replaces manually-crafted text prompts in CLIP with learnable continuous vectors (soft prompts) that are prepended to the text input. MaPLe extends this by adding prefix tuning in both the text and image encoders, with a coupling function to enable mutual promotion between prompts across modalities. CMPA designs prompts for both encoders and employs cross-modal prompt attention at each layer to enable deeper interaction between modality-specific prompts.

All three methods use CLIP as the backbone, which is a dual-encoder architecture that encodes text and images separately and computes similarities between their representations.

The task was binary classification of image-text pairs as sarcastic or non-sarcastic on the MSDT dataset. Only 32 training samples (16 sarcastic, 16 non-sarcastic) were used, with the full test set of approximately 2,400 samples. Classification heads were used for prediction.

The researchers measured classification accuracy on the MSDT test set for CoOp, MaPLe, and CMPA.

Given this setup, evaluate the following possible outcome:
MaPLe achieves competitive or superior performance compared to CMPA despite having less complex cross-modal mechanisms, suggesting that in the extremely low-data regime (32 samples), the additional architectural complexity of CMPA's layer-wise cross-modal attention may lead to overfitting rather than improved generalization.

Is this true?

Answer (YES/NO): YES